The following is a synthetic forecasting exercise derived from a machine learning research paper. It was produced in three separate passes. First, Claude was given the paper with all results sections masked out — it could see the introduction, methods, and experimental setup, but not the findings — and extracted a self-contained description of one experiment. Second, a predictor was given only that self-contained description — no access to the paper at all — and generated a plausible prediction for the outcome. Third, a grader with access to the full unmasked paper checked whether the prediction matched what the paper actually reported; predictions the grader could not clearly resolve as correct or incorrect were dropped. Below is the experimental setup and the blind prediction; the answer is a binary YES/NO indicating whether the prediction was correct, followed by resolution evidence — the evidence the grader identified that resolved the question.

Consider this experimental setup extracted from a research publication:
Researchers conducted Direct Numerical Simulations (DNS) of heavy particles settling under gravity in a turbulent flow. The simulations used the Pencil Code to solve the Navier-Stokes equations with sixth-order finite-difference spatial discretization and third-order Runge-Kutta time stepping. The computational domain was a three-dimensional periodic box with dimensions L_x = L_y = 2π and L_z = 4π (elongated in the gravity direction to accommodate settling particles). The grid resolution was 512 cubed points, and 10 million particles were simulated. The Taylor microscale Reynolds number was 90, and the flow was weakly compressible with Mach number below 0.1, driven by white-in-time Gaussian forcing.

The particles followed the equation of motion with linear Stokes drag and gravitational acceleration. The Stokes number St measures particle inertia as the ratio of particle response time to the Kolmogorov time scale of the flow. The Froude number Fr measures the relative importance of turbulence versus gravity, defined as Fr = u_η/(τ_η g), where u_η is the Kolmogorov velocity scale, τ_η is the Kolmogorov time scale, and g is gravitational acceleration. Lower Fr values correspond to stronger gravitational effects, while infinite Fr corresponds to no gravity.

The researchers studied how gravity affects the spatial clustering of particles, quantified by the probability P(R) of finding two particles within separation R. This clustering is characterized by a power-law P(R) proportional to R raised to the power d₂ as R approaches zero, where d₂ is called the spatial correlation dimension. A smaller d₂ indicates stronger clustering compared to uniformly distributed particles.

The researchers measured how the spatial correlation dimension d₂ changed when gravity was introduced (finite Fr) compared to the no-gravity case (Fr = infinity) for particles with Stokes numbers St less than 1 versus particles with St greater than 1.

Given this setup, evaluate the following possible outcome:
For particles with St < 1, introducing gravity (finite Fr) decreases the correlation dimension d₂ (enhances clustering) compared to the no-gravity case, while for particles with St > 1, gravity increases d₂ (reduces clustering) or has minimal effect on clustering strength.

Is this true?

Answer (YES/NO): NO